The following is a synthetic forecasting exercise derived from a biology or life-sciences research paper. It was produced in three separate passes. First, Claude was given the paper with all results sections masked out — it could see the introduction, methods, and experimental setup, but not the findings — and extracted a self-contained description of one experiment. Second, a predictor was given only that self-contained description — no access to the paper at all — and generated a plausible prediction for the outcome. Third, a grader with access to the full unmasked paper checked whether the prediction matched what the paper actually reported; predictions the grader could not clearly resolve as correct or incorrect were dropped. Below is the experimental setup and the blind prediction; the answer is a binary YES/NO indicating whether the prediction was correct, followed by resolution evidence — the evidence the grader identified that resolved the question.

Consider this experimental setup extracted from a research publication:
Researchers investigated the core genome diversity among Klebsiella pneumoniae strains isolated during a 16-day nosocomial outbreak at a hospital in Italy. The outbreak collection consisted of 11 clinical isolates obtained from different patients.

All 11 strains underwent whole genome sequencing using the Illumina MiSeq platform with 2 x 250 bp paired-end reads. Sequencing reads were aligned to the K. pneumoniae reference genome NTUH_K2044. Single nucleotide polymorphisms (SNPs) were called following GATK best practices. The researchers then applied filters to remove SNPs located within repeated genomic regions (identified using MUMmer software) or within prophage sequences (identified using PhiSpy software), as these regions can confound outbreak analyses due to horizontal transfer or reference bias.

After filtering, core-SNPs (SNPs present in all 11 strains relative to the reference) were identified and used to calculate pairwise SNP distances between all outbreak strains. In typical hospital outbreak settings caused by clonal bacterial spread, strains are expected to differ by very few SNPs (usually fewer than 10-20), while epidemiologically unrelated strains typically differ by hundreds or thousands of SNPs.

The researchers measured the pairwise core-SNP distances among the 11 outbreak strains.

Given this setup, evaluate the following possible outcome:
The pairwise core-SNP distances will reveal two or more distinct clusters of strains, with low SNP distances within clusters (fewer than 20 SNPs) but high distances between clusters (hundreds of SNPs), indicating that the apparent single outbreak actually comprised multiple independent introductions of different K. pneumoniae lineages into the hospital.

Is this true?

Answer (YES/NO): NO